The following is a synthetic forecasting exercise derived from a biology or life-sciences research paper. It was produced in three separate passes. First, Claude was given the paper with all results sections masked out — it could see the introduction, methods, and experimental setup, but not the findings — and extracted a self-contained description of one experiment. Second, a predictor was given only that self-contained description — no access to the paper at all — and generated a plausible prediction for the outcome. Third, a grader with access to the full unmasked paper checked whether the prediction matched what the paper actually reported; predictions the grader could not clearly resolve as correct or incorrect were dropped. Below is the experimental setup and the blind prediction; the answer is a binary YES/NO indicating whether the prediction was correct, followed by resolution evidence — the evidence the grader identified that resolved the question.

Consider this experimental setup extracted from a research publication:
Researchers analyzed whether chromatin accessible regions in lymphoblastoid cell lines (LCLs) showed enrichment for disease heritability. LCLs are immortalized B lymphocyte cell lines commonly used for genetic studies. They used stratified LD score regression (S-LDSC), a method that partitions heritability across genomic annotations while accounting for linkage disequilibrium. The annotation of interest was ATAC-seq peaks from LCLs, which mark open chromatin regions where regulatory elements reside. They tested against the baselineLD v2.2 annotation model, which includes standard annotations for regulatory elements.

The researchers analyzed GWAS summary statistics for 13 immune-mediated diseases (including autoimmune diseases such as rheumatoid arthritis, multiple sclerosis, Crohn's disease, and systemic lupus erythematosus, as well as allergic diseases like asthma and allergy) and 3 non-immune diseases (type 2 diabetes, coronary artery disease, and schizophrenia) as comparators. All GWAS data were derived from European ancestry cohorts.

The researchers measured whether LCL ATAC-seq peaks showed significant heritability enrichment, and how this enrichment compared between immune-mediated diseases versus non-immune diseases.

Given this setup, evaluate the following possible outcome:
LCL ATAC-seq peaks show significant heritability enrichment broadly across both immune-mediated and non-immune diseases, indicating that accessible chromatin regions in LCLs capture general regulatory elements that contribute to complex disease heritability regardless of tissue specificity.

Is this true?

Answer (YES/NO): NO